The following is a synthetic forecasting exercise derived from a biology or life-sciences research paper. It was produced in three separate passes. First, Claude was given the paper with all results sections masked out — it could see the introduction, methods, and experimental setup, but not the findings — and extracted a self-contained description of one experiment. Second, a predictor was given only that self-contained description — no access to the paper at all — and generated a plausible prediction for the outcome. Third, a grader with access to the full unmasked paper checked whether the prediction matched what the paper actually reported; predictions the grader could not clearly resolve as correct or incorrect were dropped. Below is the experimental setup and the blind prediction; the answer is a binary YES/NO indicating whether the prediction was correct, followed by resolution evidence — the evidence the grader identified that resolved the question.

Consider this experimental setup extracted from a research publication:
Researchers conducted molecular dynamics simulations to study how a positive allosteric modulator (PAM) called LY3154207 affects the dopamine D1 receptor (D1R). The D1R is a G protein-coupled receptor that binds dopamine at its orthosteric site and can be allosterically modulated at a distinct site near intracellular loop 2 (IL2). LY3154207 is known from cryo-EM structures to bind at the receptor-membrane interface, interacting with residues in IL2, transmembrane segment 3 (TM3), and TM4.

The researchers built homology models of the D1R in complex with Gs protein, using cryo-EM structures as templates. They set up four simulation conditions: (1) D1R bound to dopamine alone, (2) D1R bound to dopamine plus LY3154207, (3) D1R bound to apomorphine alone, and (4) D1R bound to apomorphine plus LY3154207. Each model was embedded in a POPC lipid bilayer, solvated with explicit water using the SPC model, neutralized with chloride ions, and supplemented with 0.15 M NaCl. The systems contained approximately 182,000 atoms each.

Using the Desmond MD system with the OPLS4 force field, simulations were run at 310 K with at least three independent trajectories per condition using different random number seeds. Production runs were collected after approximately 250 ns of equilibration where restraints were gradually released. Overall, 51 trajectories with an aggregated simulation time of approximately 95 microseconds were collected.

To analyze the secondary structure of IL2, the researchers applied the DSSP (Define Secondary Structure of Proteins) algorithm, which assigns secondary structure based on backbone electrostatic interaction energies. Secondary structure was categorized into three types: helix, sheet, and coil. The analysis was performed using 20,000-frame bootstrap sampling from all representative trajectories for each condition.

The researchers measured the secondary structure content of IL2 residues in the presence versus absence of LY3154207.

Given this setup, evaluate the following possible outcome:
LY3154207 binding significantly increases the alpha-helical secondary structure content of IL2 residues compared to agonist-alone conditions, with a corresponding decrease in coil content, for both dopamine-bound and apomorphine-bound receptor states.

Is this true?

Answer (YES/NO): YES